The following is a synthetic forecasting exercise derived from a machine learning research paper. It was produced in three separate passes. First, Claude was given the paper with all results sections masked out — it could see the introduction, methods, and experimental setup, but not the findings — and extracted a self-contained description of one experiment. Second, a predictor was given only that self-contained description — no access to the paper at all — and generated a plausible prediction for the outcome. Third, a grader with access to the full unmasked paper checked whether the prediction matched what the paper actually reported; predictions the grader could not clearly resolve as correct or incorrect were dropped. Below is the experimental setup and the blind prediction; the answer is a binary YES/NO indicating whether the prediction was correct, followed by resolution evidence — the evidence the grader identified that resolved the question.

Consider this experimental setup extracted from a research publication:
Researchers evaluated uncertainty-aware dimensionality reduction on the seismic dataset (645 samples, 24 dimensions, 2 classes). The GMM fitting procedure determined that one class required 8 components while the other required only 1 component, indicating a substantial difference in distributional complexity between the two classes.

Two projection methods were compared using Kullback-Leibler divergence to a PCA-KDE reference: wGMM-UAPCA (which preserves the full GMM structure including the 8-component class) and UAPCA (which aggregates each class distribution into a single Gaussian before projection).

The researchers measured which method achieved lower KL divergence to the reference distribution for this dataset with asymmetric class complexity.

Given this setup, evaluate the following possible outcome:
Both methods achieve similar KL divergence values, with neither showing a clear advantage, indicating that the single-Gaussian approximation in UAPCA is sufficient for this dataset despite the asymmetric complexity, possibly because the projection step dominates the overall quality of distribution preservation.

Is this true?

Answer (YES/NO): NO